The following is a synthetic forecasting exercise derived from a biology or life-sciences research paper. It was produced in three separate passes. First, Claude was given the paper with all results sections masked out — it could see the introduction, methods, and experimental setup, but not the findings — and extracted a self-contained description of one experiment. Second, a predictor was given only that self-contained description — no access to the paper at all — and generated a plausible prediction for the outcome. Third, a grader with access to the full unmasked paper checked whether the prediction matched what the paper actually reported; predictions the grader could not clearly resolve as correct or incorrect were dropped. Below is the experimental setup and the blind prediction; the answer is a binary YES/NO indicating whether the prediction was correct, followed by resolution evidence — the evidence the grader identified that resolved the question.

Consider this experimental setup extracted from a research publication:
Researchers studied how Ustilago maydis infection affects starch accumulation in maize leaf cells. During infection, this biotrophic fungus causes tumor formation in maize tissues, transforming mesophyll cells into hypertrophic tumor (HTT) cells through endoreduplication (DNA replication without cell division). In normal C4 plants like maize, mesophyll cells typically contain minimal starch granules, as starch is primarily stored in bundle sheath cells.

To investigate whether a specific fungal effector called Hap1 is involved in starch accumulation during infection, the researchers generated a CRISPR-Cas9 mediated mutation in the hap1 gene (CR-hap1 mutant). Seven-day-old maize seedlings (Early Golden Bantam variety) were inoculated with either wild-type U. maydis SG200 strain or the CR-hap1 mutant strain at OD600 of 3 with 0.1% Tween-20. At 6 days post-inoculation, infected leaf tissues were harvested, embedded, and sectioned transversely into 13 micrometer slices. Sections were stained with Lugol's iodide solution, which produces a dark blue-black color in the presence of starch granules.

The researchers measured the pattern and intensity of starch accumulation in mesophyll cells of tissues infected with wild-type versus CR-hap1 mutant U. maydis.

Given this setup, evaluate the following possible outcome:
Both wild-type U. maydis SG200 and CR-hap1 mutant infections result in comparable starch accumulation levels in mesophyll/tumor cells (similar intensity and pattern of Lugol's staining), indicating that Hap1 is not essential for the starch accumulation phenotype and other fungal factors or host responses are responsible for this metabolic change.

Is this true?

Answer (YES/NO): NO